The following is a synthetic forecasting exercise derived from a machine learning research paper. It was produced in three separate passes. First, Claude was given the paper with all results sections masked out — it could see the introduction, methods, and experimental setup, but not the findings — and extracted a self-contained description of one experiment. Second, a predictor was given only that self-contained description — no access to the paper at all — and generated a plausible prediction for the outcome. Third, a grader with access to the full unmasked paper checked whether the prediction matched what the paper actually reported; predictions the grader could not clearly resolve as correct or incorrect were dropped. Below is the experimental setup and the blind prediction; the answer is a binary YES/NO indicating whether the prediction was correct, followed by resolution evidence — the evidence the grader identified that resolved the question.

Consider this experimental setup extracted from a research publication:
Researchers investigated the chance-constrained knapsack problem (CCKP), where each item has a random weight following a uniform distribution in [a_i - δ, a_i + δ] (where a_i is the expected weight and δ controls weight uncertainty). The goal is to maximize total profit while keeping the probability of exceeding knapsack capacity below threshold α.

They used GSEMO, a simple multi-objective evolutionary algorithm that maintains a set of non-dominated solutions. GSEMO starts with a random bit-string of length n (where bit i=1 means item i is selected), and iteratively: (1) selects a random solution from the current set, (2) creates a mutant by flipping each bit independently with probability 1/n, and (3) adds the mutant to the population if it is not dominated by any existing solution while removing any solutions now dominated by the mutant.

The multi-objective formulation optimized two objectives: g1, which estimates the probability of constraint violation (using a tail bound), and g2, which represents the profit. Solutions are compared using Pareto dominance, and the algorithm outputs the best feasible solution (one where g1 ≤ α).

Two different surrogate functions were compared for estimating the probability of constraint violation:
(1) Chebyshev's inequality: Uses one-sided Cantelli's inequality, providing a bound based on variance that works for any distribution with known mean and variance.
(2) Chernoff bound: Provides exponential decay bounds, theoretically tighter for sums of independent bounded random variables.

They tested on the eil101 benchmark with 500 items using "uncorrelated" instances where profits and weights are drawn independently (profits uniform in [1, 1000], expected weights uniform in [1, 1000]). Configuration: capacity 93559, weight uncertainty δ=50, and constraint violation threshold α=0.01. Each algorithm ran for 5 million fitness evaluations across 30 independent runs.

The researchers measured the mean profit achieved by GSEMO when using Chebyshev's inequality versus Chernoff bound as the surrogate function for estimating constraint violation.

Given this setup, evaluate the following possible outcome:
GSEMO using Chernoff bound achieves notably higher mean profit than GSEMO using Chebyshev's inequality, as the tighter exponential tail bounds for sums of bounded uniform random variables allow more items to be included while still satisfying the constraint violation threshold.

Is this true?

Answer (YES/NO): YES